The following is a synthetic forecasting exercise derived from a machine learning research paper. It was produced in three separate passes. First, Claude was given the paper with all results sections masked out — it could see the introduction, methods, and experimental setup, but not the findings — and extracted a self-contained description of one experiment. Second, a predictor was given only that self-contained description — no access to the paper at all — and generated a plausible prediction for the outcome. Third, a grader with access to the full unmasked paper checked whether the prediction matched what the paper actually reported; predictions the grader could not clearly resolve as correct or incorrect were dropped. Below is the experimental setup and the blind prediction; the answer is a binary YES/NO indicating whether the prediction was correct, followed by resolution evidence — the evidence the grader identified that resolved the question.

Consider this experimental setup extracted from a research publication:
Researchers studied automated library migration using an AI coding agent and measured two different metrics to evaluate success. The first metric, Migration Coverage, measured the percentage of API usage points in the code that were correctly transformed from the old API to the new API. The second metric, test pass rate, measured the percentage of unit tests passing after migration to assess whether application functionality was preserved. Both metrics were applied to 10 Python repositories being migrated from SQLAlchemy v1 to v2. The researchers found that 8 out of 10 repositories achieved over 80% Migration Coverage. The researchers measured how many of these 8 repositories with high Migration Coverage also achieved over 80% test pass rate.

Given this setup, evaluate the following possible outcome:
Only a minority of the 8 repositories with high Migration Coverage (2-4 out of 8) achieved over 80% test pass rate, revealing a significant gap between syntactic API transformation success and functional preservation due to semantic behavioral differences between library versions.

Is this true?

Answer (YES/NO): NO